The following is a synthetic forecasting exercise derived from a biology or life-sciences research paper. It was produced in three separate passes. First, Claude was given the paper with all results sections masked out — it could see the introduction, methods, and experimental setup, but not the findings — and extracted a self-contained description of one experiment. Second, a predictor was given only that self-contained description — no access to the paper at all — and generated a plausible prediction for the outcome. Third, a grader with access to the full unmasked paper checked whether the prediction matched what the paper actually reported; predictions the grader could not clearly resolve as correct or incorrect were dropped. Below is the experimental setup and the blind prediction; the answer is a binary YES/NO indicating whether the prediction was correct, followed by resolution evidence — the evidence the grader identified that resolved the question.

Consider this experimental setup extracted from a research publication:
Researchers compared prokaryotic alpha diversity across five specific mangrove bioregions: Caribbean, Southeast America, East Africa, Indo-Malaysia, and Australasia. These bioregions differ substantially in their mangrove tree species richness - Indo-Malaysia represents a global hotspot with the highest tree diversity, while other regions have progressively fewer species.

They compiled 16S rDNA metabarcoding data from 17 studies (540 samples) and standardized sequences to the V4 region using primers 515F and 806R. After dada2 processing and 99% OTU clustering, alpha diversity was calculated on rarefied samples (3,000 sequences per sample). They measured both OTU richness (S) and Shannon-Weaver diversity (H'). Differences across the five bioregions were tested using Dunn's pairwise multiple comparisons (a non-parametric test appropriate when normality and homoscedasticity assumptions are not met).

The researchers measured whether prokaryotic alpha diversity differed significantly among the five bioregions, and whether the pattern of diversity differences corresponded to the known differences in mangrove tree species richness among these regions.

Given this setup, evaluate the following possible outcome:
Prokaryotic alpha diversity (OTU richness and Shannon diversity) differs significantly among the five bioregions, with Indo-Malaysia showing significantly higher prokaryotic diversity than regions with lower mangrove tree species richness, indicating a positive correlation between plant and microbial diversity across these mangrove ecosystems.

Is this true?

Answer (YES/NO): NO